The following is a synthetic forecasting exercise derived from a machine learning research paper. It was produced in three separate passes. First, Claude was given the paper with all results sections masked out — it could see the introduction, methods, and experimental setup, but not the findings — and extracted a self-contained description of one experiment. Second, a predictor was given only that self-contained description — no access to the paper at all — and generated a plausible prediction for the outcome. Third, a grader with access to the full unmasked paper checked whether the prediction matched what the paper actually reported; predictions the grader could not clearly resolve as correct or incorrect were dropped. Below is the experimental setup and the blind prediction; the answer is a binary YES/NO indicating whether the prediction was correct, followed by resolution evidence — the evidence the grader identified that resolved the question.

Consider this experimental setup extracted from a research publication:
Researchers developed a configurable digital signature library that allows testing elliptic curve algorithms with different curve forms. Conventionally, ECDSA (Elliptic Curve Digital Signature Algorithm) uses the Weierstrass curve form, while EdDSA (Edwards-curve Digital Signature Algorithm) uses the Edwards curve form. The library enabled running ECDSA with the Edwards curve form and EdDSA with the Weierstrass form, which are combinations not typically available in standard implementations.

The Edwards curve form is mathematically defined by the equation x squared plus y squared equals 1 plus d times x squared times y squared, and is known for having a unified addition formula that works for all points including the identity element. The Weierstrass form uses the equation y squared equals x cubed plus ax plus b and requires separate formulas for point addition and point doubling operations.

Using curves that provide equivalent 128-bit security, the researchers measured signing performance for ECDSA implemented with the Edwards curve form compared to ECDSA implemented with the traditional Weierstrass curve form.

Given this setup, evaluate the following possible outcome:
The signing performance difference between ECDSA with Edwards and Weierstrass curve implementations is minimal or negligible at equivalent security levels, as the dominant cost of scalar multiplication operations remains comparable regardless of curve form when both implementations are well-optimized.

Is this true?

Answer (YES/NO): NO